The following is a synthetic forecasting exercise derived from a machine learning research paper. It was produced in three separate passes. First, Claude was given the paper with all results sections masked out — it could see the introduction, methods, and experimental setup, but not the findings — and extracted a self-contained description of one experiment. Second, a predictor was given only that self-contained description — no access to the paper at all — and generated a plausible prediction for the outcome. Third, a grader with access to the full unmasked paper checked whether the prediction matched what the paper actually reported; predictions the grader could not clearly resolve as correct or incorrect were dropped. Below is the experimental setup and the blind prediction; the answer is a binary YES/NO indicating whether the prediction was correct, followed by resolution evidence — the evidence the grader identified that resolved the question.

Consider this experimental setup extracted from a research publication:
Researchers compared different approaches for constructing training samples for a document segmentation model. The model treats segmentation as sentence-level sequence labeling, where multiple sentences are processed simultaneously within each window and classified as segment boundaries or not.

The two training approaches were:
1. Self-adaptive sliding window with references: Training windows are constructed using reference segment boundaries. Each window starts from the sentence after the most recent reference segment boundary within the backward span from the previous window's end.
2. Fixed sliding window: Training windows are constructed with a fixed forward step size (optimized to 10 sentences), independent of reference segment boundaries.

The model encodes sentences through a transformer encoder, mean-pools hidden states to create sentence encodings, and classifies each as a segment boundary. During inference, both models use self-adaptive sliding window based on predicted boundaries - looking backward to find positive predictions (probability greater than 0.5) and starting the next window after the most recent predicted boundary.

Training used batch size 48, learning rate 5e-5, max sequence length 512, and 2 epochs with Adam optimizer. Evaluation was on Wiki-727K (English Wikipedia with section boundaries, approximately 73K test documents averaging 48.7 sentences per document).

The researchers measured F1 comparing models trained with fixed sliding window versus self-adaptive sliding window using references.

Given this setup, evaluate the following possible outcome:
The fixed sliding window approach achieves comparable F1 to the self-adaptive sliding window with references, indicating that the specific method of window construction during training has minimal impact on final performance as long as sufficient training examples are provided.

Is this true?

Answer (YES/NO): NO